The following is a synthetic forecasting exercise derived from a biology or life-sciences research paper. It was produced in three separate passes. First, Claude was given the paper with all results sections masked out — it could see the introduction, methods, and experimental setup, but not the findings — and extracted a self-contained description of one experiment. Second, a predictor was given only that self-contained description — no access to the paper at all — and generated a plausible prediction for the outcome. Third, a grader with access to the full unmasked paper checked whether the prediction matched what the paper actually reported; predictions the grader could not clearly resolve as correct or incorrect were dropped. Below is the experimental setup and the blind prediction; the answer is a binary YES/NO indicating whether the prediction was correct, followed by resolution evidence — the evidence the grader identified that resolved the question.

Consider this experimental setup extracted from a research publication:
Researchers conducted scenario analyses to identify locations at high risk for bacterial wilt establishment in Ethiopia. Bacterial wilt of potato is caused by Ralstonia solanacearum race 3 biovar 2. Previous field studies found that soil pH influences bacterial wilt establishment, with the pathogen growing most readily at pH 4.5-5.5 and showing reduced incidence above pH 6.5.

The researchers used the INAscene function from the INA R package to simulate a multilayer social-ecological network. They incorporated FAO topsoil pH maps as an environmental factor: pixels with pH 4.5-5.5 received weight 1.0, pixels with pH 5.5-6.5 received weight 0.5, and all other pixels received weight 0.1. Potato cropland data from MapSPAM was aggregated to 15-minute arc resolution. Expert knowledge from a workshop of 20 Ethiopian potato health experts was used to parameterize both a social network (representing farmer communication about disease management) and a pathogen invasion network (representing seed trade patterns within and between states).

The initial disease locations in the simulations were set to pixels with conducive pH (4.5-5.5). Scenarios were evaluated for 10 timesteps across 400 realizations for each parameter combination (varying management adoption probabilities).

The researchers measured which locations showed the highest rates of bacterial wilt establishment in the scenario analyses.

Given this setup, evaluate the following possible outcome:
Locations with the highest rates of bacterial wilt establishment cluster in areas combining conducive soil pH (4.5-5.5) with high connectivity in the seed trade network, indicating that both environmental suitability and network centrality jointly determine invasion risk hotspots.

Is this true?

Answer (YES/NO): NO